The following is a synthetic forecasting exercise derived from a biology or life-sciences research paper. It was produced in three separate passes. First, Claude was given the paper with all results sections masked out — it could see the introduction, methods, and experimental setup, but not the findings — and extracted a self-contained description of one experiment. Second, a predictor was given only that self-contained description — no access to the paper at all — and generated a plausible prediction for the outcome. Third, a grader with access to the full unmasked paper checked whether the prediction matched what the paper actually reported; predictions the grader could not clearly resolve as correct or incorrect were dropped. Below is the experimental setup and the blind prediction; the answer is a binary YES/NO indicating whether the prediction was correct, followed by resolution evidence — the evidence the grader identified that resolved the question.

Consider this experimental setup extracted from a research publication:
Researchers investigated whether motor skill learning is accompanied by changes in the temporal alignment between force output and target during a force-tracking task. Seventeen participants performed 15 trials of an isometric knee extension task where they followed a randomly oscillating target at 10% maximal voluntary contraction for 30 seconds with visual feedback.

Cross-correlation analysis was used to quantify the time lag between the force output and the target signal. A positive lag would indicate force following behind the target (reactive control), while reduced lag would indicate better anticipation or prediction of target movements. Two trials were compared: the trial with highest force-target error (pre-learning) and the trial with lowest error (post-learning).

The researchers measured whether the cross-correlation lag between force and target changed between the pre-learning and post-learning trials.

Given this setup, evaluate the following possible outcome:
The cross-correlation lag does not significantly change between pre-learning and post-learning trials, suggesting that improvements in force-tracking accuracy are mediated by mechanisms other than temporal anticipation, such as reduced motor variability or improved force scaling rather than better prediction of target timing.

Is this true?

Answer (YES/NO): YES